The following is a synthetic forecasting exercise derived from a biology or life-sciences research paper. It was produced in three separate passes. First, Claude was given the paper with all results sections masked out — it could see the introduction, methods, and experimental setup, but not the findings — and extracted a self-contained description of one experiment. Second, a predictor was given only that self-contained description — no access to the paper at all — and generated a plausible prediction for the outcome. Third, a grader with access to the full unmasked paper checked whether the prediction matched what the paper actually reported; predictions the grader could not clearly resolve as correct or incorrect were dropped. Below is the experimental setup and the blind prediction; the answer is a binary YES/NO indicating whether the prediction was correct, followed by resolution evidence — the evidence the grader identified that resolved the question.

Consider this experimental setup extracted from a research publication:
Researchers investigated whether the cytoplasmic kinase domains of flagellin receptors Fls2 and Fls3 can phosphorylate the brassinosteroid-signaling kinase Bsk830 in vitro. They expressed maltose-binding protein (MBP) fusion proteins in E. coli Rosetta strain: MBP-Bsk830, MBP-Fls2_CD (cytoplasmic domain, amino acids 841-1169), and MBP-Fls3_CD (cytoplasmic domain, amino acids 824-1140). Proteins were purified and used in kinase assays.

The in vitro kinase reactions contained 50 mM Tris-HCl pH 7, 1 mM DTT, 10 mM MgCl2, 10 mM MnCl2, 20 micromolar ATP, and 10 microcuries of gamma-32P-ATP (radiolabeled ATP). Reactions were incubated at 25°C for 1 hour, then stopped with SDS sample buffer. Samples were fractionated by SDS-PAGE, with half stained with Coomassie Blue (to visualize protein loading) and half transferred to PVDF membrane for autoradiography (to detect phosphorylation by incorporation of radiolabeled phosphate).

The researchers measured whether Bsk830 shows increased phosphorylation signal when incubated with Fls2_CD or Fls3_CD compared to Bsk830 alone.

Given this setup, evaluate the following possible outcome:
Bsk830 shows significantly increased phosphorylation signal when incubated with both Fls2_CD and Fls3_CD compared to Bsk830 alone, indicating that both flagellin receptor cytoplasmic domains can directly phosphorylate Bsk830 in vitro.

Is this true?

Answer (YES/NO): NO